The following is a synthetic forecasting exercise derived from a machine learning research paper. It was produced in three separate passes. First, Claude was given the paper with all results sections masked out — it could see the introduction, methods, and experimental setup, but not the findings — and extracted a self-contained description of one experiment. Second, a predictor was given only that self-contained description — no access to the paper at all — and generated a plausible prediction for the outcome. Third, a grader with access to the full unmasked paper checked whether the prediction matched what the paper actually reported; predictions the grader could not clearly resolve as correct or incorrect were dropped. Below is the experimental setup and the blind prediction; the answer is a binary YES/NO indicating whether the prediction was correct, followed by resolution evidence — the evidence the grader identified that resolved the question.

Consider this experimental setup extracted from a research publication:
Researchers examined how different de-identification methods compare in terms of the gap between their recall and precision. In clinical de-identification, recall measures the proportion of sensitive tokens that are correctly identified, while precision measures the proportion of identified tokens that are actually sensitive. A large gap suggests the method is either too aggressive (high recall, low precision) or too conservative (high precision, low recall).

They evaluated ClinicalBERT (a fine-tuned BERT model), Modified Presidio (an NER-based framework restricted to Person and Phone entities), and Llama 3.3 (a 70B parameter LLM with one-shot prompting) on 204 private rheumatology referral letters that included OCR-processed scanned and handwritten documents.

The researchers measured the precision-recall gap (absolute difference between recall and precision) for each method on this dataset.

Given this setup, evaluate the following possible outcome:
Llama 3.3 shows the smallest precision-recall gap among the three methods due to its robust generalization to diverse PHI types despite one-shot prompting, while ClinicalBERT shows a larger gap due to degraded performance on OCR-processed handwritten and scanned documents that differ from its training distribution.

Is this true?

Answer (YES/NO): YES